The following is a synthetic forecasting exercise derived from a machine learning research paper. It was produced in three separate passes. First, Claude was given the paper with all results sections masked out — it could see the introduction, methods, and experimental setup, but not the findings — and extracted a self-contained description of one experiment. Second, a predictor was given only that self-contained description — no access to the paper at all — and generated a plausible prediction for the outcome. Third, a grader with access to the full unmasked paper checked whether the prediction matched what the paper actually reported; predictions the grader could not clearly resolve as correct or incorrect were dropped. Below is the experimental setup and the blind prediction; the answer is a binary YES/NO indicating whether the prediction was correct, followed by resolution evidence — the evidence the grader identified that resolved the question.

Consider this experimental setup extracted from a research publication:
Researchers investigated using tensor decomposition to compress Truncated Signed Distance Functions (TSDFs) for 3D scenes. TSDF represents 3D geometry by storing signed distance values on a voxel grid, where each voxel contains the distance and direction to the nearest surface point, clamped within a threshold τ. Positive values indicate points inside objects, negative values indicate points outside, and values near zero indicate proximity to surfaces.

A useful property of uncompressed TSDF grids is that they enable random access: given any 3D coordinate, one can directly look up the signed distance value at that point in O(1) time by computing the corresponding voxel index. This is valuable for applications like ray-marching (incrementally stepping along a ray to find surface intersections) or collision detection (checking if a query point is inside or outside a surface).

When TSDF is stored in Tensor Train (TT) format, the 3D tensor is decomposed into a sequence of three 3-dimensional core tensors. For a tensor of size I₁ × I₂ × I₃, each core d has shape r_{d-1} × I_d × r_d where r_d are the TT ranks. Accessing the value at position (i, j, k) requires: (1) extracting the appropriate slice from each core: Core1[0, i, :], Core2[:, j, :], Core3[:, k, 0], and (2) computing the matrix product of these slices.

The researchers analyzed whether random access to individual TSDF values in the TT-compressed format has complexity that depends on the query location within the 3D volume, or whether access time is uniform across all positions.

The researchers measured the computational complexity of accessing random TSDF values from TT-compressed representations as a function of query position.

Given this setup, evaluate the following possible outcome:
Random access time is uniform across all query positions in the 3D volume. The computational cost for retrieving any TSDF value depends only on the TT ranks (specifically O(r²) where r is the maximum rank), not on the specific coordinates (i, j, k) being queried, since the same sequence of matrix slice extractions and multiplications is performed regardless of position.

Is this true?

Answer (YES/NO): YES